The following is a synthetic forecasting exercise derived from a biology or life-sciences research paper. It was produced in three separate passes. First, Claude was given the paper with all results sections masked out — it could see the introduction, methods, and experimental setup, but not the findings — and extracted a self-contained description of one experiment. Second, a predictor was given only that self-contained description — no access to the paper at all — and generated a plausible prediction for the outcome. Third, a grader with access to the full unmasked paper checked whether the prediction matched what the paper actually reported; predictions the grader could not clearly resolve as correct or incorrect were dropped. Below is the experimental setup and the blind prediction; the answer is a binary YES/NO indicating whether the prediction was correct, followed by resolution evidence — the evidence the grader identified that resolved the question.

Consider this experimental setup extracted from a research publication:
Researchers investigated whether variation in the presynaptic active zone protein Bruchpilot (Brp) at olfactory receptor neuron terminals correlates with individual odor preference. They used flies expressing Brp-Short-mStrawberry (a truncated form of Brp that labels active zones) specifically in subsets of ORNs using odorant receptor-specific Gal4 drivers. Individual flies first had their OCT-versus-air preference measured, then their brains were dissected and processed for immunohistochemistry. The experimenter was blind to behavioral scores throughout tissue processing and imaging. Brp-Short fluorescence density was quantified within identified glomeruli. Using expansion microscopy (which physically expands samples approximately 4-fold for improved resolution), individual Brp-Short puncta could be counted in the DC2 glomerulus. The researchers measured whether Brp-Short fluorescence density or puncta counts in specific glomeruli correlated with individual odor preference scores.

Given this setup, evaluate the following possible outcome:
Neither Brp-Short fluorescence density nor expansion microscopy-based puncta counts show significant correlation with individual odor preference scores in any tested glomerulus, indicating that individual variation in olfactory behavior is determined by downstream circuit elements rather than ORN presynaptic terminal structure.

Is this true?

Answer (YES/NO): NO